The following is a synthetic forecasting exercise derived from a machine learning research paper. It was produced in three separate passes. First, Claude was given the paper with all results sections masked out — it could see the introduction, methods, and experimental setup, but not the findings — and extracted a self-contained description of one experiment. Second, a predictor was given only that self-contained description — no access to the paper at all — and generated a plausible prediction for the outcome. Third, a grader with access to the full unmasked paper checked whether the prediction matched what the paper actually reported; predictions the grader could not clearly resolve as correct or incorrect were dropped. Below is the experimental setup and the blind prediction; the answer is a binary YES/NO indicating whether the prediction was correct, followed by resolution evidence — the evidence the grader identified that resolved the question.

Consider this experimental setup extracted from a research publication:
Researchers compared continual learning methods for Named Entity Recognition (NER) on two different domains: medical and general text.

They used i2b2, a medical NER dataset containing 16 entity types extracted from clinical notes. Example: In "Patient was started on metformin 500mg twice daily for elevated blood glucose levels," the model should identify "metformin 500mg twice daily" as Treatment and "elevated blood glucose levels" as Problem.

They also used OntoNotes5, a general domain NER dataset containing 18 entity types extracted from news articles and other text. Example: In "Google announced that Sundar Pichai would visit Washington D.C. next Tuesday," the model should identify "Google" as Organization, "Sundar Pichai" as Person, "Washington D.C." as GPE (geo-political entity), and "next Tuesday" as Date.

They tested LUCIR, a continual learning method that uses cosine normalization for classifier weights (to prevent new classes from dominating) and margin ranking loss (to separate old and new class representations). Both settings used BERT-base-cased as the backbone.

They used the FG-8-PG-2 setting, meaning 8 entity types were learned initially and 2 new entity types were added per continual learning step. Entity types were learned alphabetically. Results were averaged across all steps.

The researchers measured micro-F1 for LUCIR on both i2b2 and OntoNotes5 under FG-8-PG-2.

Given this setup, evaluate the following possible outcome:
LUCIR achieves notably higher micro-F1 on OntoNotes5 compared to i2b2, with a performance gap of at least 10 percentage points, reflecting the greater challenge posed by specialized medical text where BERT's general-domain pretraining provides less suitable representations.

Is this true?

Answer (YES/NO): NO